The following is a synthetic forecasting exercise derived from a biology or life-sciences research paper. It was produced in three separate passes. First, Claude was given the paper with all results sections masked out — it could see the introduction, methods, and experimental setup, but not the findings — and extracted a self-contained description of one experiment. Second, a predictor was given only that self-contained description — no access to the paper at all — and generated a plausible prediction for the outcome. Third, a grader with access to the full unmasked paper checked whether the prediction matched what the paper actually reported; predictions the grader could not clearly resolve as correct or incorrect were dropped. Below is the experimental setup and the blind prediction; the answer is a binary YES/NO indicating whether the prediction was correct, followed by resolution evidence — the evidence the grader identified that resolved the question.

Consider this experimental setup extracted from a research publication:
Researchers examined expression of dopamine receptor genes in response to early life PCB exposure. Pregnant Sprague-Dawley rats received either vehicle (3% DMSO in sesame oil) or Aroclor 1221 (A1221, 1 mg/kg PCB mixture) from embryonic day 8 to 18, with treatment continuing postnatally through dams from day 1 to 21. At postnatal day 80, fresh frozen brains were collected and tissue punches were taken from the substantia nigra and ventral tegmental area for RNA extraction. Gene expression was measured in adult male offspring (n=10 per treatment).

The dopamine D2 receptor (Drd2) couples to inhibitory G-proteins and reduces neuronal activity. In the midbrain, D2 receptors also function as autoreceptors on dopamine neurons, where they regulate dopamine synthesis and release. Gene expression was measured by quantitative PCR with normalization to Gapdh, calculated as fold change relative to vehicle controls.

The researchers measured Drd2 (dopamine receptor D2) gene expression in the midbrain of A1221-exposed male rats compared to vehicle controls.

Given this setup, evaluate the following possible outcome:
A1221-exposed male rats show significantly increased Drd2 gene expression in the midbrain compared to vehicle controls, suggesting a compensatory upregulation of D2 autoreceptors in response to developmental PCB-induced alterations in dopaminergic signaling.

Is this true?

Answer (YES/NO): NO